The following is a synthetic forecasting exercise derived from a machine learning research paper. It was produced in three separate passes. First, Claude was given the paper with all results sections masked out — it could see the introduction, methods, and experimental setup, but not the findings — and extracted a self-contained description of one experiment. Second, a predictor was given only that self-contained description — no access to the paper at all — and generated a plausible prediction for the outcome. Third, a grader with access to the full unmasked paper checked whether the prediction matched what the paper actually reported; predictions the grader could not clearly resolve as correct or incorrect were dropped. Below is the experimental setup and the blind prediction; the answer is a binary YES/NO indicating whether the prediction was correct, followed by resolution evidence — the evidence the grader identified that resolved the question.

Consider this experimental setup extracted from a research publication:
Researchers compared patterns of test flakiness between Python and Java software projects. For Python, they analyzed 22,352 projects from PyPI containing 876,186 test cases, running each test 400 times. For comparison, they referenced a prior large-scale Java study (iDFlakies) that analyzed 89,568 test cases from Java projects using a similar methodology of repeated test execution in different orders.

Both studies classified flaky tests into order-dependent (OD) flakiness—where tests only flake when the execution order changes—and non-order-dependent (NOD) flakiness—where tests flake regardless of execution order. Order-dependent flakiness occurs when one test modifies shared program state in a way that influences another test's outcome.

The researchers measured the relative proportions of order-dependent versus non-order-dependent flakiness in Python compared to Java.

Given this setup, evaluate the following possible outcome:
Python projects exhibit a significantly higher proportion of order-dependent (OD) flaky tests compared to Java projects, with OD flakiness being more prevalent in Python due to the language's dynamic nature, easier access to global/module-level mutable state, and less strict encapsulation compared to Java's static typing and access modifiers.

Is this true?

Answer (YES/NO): YES